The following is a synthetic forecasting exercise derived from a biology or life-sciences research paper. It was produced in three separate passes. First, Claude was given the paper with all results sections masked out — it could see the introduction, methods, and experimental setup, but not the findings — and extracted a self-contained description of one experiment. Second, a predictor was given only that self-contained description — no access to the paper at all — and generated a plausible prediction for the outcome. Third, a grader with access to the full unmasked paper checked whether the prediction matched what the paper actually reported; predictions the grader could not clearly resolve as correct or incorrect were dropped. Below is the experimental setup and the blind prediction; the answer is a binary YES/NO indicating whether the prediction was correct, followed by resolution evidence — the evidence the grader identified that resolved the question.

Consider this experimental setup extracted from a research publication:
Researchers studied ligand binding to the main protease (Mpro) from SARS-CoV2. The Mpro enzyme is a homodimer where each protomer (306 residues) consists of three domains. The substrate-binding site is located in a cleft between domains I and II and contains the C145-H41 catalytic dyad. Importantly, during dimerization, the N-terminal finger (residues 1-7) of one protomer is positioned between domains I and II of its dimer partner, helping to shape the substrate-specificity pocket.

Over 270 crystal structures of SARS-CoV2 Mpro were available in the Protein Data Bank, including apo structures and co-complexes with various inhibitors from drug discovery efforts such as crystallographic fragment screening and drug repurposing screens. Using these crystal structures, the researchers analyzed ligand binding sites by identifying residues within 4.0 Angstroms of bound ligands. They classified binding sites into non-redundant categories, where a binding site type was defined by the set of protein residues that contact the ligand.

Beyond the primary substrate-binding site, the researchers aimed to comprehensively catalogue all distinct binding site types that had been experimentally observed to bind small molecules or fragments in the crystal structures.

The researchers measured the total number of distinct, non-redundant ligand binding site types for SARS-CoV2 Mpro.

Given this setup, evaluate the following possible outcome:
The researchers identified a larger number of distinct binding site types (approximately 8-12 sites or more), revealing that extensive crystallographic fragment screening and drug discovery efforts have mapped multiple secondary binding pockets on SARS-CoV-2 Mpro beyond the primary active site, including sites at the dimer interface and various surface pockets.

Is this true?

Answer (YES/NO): YES